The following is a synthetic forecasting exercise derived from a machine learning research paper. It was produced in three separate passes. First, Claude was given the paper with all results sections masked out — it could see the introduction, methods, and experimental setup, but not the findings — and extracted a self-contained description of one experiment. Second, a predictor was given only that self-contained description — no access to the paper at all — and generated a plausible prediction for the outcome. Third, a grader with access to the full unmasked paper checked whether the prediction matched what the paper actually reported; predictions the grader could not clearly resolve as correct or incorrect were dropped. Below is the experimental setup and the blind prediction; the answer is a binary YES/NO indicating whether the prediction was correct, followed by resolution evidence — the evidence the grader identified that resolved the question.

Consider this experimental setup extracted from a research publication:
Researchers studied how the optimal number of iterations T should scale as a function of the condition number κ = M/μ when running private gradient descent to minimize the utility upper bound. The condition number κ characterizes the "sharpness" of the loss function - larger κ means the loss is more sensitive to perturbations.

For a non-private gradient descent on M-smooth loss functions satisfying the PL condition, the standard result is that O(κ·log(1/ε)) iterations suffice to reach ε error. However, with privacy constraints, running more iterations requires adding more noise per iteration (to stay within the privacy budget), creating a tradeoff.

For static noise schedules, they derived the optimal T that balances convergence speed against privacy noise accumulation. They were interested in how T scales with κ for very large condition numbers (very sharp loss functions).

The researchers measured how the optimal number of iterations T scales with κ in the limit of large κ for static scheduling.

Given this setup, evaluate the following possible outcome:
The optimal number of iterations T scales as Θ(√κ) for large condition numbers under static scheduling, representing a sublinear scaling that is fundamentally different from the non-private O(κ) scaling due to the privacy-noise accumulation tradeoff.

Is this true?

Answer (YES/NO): NO